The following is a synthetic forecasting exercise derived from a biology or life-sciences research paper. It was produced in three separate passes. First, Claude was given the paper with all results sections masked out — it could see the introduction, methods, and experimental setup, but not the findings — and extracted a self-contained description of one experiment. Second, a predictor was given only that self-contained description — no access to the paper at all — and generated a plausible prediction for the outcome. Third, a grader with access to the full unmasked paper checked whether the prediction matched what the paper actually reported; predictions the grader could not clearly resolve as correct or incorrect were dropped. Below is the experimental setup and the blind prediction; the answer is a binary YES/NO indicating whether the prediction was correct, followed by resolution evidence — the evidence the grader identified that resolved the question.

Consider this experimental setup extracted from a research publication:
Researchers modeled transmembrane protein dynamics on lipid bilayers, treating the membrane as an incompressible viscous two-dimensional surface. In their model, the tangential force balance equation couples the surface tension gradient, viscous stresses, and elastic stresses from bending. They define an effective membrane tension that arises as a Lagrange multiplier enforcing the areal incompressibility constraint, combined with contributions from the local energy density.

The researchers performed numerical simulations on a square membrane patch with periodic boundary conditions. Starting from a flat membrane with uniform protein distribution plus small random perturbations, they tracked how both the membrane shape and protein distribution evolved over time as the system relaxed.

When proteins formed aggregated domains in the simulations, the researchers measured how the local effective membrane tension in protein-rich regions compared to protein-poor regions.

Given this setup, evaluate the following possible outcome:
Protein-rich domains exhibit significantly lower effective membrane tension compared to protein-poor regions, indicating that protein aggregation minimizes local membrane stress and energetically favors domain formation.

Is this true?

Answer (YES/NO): YES